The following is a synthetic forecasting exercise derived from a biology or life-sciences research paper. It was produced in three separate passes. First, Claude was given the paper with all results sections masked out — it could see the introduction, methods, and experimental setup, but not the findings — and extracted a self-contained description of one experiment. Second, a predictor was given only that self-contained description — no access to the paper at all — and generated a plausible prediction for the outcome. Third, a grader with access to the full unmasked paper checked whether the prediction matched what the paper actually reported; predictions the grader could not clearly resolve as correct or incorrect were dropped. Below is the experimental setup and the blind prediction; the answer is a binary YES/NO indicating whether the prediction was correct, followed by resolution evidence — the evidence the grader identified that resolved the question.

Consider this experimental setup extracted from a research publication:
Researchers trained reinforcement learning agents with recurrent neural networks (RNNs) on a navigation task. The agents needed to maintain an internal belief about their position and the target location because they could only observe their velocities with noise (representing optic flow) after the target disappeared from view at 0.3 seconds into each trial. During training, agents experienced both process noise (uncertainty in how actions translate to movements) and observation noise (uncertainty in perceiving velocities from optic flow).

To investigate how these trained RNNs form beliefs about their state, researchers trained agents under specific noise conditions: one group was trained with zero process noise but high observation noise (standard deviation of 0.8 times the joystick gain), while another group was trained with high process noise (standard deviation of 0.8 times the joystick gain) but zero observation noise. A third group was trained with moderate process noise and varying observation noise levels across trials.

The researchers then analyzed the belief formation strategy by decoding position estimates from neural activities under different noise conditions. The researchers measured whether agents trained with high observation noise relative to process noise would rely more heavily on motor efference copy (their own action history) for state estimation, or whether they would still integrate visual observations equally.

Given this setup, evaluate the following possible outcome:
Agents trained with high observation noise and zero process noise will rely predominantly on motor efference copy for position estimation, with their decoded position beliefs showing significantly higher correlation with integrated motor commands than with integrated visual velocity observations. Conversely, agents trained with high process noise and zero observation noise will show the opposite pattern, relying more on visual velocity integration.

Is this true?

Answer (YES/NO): NO